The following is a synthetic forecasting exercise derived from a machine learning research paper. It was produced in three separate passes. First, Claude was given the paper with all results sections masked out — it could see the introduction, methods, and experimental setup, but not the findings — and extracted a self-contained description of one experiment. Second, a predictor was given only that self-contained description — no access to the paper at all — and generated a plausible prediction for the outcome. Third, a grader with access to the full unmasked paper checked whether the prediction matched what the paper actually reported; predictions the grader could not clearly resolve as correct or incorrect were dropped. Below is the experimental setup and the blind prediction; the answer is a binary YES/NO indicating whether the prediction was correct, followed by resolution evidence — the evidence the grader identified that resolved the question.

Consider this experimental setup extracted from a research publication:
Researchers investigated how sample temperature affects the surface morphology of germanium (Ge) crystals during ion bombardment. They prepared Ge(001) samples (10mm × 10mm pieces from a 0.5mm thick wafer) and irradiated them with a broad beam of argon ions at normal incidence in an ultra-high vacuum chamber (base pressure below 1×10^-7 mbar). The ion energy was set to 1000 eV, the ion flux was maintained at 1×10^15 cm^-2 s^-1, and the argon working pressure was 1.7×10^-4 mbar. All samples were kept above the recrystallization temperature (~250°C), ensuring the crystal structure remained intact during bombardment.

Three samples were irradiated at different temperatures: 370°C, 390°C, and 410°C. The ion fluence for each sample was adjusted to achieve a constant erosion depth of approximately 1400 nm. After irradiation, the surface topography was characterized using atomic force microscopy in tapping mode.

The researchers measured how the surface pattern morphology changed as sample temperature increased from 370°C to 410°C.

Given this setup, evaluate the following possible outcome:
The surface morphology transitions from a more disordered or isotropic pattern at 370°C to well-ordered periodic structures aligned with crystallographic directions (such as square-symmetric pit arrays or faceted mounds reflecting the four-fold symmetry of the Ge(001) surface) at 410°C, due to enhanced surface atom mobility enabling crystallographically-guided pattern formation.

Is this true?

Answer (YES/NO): NO